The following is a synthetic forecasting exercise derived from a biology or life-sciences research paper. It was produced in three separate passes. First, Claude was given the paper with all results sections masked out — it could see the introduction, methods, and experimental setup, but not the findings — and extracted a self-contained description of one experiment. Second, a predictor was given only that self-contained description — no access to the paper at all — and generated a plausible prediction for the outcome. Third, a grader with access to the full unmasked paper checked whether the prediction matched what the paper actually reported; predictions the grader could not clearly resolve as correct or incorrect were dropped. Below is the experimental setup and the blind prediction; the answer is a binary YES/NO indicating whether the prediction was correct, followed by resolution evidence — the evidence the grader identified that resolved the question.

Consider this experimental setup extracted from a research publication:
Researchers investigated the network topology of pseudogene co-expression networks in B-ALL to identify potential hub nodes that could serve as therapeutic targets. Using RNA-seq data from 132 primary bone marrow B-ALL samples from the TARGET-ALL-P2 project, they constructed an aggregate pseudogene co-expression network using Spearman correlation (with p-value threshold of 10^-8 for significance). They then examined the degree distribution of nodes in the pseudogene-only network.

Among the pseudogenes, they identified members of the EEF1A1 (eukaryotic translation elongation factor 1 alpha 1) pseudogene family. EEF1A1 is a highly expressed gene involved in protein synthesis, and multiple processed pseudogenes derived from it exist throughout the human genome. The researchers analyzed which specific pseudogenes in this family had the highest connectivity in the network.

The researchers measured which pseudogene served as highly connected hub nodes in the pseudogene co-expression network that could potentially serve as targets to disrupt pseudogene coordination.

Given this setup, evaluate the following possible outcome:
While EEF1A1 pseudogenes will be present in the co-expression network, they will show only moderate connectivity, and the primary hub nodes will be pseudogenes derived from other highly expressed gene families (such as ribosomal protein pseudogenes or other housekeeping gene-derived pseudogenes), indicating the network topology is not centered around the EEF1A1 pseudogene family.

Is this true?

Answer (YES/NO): NO